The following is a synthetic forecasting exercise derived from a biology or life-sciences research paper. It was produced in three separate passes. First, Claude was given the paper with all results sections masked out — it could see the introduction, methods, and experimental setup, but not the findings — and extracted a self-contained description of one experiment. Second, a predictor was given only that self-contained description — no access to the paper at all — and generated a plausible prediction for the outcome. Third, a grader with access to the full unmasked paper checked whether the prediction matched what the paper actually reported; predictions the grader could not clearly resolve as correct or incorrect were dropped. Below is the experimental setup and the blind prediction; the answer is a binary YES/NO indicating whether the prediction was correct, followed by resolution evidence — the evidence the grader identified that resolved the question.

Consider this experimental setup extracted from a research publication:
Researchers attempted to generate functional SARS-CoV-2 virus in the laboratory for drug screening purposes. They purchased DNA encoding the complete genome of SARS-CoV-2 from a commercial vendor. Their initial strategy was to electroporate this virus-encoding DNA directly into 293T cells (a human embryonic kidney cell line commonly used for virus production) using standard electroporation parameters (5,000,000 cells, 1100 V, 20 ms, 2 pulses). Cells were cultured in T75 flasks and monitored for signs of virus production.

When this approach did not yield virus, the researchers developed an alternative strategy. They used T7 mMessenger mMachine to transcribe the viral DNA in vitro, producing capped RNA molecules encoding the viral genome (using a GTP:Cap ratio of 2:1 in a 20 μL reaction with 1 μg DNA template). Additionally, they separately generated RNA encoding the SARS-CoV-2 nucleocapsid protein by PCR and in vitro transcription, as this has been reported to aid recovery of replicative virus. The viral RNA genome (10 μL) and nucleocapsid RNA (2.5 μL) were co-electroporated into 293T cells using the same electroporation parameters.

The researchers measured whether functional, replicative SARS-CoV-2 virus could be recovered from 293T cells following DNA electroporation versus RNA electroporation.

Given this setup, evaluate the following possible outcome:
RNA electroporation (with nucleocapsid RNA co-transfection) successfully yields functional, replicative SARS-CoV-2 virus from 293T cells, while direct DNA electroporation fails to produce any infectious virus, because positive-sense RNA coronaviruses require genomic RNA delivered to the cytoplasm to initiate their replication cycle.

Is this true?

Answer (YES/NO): YES